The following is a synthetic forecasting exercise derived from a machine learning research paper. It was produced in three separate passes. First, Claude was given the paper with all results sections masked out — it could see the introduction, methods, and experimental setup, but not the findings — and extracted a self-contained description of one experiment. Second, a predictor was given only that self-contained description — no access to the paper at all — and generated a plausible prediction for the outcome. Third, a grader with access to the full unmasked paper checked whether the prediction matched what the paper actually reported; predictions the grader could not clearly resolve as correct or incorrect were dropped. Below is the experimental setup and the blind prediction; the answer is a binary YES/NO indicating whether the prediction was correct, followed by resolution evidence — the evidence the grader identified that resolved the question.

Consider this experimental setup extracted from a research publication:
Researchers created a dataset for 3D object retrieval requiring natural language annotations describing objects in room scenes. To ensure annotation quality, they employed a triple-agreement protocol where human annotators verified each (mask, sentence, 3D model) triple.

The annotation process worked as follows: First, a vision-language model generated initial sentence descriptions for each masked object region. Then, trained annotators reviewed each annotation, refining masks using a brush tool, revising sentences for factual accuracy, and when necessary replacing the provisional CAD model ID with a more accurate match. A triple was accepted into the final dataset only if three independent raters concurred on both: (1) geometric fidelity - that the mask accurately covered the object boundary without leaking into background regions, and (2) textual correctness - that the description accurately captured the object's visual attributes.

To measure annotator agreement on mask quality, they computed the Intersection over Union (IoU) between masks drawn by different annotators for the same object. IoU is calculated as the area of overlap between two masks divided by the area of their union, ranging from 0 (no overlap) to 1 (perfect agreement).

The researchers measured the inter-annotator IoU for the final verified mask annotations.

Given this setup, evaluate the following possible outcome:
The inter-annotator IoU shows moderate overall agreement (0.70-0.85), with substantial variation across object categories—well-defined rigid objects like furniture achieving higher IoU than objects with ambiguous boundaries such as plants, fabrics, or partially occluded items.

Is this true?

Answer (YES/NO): NO